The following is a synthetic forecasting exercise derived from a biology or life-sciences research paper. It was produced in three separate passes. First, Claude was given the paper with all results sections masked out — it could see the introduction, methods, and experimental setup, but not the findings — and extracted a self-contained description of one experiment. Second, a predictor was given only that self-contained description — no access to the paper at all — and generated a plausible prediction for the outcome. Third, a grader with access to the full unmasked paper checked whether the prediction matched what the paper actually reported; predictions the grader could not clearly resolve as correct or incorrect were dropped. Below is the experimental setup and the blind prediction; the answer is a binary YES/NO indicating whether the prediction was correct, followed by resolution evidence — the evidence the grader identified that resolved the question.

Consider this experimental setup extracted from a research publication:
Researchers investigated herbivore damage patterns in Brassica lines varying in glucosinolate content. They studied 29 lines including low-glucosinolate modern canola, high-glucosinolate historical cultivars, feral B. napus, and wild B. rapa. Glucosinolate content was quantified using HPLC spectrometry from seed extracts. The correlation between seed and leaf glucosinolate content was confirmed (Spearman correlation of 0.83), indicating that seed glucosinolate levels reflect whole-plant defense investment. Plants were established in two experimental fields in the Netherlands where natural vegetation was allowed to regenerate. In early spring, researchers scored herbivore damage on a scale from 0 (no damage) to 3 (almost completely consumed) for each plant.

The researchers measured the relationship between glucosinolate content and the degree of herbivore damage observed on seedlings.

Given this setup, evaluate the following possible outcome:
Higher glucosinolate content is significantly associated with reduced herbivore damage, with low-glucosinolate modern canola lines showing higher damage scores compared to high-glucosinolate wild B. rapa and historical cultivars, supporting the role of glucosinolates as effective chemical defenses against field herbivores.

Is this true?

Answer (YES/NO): NO